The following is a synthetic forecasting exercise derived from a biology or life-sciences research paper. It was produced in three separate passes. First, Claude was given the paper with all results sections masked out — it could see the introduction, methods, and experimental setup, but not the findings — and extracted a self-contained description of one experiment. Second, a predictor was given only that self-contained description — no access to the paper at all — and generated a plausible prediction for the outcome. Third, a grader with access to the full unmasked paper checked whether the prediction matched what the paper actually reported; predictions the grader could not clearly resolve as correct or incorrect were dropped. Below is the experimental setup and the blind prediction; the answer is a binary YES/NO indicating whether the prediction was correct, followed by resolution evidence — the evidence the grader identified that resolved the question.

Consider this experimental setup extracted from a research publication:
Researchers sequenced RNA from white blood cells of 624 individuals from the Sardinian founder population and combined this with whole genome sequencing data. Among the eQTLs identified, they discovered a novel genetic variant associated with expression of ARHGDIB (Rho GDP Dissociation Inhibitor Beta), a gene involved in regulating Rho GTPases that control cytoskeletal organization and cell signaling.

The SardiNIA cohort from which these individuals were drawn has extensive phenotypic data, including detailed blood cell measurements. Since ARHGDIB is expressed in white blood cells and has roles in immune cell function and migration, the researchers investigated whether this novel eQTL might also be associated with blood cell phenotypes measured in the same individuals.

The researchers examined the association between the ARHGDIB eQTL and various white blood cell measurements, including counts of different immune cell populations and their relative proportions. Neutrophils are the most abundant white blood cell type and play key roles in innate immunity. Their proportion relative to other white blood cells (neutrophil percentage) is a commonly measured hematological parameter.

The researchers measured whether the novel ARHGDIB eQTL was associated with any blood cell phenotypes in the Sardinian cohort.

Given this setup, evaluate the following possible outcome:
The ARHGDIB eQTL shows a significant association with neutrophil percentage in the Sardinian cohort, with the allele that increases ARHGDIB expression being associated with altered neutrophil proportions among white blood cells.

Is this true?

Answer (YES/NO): NO